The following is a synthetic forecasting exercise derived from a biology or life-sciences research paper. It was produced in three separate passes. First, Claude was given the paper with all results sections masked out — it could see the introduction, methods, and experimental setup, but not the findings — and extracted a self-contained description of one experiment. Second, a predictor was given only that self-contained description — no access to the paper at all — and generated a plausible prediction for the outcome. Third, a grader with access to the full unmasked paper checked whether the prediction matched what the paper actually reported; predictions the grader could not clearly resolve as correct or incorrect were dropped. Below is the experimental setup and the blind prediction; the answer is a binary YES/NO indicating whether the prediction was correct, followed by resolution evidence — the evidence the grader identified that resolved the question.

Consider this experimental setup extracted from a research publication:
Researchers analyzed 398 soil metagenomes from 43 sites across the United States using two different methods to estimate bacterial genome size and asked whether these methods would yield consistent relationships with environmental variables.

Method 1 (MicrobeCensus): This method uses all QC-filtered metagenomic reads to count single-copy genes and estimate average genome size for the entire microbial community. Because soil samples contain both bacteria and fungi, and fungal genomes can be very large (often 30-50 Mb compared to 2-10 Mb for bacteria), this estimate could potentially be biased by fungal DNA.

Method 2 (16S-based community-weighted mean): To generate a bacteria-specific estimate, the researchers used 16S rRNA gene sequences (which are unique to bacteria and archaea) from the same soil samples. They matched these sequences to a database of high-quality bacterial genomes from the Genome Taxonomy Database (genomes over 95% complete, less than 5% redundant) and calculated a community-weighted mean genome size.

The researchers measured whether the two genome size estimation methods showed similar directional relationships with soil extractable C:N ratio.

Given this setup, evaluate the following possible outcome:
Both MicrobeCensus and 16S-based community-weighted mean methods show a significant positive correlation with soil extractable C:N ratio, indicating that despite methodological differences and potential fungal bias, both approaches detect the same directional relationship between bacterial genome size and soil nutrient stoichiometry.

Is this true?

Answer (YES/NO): YES